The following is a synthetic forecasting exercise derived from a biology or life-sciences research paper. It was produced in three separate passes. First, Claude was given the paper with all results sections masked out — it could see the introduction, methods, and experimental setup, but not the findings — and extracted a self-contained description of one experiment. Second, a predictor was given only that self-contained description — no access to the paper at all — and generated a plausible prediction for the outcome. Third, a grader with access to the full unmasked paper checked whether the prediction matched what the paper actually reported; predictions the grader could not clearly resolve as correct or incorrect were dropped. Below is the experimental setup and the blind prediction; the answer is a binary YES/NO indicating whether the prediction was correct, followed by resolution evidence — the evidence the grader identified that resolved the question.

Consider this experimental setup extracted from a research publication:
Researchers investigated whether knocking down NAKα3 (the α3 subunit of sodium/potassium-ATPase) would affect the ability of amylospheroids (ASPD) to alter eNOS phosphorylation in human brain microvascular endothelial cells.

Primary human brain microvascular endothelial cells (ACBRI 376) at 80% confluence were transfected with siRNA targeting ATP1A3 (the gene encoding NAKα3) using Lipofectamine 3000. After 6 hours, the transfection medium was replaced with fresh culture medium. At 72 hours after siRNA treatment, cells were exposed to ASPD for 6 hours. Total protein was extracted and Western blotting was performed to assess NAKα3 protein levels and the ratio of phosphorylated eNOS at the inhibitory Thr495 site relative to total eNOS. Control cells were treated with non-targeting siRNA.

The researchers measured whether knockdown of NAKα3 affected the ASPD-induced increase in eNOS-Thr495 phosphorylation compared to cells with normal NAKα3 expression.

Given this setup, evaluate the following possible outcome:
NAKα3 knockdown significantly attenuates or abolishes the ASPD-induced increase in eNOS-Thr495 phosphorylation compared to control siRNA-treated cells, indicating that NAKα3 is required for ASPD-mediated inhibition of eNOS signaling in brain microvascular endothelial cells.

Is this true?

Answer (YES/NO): YES